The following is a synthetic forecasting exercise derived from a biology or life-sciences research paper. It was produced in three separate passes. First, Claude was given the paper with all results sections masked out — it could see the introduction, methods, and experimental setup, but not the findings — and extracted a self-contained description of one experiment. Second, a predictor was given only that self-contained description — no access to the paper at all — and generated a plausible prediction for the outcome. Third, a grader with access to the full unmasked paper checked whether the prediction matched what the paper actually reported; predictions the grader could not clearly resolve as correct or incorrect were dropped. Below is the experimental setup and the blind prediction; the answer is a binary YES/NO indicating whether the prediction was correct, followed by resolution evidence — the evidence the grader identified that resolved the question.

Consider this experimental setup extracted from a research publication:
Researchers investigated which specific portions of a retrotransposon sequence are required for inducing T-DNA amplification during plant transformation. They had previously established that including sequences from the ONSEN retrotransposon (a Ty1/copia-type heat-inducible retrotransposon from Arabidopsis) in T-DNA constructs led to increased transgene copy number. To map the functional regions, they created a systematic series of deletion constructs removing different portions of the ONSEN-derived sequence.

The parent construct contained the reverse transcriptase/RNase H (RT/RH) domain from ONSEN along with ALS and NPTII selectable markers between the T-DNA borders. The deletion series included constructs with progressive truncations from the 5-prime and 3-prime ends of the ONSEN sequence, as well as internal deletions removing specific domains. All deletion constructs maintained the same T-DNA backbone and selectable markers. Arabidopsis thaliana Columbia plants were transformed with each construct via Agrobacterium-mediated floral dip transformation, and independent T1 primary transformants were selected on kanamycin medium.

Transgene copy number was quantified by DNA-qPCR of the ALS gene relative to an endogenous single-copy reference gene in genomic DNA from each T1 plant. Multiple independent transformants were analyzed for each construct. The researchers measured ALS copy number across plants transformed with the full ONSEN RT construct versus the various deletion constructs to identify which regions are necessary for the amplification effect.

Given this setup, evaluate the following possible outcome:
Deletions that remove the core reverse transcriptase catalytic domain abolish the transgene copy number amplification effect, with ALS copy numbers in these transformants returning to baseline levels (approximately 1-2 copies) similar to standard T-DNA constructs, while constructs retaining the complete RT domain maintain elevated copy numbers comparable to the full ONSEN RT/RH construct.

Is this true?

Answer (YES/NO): NO